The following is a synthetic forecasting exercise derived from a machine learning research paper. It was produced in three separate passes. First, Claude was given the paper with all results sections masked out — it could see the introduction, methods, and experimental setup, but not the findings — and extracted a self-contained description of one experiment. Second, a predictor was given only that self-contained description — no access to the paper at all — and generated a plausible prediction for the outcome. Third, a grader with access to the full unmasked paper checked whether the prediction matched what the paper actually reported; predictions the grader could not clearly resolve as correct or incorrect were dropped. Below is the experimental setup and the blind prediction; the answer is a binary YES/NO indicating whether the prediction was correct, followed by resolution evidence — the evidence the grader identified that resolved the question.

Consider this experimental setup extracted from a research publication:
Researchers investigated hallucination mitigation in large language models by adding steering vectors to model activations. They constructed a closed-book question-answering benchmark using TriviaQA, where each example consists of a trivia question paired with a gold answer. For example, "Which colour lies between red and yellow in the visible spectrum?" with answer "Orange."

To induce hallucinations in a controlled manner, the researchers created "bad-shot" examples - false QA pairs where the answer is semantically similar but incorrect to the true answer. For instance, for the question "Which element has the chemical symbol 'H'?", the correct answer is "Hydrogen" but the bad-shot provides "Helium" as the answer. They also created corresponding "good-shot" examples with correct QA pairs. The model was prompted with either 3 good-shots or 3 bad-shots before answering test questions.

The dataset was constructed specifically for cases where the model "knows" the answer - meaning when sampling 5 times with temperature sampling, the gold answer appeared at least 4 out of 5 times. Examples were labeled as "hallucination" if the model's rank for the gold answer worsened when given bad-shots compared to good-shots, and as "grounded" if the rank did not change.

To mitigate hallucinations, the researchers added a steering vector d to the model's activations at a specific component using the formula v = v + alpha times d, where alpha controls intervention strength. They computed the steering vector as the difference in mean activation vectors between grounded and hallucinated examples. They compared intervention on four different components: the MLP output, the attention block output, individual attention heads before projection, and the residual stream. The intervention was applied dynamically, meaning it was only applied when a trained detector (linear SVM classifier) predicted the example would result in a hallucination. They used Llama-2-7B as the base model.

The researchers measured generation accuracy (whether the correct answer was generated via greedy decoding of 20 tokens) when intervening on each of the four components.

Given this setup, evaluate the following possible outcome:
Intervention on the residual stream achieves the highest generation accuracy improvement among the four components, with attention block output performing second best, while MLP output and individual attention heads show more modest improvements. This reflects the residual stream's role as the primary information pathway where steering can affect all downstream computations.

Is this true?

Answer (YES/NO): YES